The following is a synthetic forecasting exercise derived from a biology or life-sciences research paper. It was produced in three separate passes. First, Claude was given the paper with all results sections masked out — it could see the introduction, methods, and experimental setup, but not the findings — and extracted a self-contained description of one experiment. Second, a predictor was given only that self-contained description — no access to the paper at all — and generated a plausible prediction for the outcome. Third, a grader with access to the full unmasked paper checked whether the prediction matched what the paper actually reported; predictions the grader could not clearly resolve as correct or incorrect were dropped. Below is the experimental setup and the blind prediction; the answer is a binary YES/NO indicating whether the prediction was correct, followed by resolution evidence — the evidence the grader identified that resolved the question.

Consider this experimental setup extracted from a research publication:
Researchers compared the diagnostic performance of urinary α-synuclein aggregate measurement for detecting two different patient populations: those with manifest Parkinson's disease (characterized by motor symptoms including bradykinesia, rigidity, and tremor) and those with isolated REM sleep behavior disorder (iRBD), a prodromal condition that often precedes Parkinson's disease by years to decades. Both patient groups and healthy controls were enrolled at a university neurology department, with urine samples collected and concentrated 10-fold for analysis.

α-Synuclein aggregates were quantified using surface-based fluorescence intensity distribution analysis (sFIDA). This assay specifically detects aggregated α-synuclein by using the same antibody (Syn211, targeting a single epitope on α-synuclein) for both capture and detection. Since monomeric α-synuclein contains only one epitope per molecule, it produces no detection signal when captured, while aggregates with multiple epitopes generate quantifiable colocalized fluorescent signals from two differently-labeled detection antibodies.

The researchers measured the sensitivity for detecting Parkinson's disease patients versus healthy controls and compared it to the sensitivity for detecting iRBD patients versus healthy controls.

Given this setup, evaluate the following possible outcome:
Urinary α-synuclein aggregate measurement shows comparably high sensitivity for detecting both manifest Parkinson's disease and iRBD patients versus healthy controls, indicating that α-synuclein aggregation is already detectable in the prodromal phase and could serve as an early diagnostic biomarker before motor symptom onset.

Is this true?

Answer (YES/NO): YES